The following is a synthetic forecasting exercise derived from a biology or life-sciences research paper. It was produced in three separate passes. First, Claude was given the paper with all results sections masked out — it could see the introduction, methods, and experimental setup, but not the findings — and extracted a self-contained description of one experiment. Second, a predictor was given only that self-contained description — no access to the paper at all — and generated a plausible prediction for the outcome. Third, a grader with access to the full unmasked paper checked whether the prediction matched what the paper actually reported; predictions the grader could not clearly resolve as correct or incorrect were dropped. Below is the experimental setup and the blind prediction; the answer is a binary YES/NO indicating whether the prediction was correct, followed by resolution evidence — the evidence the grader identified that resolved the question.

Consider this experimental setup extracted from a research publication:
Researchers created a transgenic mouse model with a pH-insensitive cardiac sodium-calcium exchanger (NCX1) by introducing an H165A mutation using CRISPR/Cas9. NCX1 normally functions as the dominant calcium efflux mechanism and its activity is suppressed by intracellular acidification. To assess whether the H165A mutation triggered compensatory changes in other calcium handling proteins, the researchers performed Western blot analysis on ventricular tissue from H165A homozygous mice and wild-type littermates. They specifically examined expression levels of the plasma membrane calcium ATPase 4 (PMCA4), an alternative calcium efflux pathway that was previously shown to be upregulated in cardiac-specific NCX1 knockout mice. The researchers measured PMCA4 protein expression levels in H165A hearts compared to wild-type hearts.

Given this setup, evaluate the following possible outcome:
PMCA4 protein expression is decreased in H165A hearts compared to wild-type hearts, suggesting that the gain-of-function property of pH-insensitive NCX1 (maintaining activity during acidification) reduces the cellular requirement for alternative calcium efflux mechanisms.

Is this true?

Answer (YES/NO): NO